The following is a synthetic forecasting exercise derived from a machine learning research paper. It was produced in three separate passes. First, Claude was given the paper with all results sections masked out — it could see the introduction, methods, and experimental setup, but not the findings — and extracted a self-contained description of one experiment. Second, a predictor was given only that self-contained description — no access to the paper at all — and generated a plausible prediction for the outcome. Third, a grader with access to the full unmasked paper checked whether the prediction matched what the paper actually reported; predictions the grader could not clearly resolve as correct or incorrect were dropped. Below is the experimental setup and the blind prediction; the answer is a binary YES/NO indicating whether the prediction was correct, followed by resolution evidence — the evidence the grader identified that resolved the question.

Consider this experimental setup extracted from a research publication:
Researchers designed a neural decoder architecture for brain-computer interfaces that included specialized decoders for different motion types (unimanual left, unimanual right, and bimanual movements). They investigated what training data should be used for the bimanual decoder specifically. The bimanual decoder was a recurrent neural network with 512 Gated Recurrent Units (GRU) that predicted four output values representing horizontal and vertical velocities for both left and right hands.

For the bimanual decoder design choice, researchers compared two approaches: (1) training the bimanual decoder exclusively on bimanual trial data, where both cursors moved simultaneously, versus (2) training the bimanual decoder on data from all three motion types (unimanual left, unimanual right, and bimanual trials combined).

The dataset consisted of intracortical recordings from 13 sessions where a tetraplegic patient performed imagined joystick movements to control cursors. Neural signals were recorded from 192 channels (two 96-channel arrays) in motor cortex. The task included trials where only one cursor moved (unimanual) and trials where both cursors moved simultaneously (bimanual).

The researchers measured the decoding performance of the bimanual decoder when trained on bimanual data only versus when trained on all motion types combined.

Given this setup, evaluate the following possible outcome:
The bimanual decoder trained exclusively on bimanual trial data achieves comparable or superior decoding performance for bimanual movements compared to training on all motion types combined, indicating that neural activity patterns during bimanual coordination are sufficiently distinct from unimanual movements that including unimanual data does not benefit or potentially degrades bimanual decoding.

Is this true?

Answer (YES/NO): NO